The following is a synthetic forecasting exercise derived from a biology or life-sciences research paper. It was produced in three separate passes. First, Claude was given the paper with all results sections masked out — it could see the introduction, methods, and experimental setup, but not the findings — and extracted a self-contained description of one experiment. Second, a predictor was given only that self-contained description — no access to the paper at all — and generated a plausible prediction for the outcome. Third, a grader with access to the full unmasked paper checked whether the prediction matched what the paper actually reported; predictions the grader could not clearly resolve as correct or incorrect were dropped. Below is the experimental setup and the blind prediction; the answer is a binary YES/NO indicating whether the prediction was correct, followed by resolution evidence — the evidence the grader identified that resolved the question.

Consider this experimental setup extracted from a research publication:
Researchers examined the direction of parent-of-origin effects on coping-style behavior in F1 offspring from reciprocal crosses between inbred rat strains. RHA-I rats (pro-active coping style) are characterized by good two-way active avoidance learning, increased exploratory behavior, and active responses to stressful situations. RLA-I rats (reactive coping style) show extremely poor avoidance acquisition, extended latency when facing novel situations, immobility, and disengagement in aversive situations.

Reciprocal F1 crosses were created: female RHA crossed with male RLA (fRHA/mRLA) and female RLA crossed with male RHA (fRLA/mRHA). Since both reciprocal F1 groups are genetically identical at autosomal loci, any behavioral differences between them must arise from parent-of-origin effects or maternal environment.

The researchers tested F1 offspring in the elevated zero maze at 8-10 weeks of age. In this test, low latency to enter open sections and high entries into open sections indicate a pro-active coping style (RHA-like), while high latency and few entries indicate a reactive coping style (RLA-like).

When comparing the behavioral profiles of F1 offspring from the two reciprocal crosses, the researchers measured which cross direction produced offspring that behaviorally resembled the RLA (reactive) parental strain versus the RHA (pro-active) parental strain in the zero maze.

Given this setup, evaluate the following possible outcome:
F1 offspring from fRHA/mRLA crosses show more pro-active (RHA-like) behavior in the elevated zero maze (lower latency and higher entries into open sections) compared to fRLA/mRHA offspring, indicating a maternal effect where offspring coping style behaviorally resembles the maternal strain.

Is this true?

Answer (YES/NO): YES